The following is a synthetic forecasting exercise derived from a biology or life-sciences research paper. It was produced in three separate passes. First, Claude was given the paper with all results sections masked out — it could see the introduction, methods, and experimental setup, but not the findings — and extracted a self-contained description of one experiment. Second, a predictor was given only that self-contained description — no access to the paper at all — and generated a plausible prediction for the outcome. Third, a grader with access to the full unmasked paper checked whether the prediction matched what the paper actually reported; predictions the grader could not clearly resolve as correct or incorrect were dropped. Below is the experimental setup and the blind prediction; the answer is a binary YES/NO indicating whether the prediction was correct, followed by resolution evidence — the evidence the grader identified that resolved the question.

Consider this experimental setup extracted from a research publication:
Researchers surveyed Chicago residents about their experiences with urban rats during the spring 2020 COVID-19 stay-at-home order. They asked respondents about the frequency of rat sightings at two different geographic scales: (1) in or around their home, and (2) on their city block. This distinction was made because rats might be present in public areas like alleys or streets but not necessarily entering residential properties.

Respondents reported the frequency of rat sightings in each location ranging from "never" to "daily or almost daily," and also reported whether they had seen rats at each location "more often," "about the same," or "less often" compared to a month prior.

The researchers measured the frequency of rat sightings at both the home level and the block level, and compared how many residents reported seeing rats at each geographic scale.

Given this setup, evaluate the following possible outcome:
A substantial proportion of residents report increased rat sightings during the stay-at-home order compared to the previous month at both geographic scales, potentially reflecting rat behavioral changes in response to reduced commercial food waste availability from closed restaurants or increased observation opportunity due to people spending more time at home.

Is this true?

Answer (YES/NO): YES